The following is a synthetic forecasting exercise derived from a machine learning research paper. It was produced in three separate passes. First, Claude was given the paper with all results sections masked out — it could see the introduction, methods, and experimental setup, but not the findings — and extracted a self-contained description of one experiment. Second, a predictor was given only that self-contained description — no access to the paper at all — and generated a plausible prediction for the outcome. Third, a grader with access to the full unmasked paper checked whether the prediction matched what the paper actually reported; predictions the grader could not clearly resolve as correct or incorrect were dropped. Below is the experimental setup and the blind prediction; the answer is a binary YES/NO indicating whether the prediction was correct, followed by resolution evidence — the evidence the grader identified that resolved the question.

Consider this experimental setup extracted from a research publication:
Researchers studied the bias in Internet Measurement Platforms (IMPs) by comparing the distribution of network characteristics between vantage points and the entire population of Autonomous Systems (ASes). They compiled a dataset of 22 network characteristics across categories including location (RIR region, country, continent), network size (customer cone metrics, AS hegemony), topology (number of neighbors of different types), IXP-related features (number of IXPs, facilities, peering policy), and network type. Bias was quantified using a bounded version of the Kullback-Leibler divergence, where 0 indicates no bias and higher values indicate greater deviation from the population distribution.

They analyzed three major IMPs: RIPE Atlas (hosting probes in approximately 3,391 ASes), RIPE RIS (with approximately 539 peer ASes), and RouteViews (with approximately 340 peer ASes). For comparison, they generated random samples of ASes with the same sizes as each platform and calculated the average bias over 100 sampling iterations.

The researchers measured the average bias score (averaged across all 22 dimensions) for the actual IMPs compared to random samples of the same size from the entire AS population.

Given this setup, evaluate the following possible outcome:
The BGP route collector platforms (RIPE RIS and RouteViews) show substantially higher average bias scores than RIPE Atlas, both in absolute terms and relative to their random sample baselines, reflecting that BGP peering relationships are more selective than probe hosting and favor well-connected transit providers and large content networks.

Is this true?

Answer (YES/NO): YES